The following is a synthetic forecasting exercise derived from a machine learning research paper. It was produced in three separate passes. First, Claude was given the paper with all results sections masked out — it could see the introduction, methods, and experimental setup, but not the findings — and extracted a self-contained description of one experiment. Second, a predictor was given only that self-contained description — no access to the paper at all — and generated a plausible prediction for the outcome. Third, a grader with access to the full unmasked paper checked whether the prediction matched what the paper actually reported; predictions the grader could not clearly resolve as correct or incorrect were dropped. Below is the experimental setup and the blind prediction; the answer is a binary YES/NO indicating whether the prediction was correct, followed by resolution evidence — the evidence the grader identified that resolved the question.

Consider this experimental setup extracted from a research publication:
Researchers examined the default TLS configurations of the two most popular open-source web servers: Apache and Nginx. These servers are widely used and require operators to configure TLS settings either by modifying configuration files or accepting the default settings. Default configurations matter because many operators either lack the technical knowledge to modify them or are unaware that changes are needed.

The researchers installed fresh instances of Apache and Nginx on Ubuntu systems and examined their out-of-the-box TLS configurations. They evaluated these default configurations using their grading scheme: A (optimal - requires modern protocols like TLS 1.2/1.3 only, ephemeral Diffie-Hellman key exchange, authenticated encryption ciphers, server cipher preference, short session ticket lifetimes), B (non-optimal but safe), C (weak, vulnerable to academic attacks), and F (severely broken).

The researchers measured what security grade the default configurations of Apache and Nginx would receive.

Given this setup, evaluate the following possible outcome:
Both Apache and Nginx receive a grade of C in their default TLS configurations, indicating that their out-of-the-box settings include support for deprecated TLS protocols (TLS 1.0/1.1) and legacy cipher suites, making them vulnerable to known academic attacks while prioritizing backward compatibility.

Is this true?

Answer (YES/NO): NO